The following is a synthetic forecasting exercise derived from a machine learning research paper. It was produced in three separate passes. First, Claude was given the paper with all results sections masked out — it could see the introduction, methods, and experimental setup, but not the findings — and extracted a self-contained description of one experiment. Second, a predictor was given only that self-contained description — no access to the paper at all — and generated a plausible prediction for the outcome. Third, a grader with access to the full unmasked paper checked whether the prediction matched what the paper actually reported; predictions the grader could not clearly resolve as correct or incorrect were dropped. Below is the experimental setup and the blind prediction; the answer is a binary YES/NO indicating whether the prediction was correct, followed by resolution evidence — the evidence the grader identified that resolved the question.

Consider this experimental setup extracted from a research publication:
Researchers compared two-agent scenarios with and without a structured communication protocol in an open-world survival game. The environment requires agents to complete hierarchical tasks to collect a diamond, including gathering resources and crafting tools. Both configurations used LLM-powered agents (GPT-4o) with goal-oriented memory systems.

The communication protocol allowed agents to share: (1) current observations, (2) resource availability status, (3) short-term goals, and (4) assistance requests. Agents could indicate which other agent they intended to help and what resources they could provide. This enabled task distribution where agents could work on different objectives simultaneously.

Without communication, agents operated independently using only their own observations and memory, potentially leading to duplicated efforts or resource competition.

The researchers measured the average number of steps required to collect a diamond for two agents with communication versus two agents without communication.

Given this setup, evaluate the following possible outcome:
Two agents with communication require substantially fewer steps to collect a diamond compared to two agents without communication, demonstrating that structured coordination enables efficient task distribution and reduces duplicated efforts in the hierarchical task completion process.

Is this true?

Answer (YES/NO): YES